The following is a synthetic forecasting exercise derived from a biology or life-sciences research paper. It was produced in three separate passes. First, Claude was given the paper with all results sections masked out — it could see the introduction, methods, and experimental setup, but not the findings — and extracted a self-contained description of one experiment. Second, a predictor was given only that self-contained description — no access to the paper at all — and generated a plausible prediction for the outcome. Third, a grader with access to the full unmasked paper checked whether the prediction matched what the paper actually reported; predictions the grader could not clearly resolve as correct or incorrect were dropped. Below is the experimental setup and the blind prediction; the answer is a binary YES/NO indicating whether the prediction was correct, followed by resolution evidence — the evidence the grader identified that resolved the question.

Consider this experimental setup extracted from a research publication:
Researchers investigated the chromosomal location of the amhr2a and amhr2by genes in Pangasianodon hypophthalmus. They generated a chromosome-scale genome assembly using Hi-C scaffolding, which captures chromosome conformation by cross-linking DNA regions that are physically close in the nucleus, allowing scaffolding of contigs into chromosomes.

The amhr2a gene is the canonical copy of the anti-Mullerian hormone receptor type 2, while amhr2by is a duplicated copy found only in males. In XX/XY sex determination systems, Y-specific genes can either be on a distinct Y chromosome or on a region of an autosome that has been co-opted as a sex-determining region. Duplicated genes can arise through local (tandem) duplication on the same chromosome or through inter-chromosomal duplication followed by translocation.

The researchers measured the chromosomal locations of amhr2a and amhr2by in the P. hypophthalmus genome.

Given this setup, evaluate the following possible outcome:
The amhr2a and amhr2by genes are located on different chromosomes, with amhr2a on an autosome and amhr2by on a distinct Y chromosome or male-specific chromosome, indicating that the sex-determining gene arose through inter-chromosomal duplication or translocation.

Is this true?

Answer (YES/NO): YES